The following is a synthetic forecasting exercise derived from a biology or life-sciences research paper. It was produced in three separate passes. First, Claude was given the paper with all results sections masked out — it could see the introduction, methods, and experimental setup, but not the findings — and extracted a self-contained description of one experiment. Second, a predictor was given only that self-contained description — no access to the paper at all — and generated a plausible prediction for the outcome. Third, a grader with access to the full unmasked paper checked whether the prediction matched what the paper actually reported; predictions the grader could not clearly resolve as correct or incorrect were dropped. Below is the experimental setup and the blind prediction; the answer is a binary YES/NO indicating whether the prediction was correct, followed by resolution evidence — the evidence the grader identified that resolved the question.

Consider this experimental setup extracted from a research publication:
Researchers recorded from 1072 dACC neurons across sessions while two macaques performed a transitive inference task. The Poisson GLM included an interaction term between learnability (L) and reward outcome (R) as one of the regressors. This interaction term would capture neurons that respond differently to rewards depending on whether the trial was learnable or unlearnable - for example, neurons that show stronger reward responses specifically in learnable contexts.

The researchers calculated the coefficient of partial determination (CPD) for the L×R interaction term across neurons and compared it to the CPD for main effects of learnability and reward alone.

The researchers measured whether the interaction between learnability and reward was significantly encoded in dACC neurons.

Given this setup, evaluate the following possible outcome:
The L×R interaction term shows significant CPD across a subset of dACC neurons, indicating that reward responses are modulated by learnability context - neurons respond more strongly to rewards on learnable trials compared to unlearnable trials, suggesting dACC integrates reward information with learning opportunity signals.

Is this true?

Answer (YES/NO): YES